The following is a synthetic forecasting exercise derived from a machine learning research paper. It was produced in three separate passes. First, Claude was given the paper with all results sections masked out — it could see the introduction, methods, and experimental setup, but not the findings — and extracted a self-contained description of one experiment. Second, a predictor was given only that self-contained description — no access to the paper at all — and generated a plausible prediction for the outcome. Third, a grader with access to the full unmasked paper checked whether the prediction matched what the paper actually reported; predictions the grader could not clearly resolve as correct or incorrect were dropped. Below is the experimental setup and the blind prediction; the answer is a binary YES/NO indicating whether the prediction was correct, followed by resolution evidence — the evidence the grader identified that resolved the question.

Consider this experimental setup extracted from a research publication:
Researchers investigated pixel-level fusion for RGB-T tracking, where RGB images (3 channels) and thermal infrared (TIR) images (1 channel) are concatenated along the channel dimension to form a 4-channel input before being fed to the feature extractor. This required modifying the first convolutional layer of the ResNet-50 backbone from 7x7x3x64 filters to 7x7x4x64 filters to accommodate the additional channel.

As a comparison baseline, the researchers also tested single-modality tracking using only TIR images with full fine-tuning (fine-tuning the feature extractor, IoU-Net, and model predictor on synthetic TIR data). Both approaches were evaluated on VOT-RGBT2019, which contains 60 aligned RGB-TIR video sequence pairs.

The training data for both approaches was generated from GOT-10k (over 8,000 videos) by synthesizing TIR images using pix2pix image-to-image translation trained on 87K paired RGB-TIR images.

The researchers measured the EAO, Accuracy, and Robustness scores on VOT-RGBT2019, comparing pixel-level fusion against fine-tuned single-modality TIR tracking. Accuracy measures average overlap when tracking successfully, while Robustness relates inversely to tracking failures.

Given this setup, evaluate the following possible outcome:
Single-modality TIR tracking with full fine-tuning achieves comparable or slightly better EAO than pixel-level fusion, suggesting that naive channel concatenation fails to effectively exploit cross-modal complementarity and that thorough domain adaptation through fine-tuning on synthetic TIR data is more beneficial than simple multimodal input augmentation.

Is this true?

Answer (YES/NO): NO